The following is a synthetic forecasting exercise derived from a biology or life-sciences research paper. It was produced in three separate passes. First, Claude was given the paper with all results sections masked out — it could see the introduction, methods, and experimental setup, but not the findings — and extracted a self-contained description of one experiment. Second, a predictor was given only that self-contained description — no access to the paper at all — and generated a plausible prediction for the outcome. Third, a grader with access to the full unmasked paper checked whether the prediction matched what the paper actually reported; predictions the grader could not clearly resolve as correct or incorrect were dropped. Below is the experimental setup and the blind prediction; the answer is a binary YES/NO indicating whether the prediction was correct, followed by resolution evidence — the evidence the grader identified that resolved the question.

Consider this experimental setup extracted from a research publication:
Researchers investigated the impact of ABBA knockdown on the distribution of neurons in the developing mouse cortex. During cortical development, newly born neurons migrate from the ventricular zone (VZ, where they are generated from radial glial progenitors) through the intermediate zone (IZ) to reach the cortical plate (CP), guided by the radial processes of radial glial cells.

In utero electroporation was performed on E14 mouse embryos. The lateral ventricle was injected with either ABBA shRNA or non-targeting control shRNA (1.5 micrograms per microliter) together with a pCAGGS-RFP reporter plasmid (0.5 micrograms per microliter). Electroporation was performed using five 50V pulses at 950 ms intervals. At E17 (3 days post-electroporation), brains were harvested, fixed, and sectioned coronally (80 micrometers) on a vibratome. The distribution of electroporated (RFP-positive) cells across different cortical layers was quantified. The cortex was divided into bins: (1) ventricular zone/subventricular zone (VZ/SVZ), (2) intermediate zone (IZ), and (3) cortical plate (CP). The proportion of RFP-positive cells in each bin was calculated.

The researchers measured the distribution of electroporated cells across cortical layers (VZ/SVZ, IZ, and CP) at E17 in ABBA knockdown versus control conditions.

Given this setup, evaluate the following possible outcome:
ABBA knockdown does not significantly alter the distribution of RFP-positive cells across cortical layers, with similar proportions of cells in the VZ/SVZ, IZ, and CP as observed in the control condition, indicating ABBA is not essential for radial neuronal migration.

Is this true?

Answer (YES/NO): NO